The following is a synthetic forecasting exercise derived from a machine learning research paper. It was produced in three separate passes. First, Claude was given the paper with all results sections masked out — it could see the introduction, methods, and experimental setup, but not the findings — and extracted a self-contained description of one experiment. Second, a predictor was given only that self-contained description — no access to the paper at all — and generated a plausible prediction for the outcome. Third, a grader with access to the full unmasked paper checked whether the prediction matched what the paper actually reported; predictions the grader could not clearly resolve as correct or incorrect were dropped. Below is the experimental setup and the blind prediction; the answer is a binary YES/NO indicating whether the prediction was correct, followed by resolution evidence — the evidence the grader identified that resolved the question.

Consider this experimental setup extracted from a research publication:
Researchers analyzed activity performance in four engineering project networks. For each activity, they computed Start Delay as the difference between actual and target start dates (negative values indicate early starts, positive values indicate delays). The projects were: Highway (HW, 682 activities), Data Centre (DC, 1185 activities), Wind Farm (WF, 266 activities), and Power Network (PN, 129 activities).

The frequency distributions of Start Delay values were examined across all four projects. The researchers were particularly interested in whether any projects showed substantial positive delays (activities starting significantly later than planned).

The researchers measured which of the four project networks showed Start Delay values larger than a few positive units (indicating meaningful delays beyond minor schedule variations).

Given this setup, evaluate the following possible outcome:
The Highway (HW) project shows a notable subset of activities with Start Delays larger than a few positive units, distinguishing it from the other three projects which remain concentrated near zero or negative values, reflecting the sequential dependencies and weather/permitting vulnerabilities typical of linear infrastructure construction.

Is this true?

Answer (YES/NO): NO